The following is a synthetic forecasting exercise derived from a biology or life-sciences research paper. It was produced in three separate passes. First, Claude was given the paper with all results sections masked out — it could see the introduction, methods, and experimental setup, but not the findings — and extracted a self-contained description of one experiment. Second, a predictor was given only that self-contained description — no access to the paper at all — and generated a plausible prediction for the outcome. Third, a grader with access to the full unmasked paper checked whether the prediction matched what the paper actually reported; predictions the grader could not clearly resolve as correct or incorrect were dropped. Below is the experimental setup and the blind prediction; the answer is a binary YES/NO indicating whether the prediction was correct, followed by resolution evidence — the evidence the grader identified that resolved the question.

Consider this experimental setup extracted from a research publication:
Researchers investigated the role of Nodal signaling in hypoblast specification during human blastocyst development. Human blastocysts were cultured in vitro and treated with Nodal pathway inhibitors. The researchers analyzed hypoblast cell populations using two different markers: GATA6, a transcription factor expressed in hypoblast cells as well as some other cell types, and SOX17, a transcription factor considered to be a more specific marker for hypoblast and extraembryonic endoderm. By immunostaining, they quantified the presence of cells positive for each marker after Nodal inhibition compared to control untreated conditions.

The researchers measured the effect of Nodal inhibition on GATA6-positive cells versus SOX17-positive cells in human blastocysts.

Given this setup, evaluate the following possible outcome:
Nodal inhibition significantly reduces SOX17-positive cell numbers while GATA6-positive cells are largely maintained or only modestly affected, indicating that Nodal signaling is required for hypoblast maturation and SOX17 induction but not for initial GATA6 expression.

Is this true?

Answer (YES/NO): YES